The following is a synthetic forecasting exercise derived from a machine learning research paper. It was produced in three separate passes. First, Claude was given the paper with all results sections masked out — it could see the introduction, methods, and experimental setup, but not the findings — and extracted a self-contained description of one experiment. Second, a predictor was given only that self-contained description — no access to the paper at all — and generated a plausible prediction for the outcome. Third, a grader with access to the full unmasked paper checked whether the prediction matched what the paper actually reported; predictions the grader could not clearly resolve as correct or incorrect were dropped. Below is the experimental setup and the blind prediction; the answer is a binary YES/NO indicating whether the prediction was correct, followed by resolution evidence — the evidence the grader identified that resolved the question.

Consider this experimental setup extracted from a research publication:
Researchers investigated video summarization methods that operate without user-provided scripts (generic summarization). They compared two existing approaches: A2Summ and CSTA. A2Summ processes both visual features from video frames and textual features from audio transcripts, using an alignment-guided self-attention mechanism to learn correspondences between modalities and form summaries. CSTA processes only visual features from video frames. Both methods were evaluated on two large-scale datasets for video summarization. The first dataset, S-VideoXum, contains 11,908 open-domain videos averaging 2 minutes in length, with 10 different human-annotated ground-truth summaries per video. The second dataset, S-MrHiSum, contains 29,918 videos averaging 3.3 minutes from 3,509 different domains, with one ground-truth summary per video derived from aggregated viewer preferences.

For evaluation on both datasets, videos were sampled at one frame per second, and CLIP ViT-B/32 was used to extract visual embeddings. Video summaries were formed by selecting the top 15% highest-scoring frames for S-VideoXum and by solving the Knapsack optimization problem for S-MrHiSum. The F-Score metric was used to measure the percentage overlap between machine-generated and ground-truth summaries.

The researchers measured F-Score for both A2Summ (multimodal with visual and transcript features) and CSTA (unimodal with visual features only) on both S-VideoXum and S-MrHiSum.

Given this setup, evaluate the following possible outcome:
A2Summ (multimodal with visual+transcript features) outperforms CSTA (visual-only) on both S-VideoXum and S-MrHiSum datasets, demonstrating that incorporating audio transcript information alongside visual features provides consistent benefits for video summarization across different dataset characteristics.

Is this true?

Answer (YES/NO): NO